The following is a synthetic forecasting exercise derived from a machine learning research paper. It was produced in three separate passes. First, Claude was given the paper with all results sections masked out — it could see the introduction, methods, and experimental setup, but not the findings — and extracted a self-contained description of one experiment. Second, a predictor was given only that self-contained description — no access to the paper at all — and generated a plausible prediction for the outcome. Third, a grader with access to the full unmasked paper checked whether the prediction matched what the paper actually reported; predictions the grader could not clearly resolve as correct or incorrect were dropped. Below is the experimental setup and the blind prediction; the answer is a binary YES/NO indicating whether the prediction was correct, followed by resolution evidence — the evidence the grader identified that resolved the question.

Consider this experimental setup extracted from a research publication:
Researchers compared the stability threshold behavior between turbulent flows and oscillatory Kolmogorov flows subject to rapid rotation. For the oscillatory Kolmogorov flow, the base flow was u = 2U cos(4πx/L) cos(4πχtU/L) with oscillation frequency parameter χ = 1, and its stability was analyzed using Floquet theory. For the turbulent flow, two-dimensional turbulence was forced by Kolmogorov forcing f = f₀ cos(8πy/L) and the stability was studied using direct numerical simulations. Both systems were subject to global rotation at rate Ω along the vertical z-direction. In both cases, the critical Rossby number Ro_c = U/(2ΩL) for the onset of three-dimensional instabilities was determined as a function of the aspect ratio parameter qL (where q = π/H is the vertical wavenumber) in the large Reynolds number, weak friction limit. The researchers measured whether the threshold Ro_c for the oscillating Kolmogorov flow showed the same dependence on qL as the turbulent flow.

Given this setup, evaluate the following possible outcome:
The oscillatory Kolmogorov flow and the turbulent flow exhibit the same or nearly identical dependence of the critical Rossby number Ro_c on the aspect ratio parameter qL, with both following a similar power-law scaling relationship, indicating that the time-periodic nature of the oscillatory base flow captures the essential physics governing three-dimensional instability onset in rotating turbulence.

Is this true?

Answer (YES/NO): NO